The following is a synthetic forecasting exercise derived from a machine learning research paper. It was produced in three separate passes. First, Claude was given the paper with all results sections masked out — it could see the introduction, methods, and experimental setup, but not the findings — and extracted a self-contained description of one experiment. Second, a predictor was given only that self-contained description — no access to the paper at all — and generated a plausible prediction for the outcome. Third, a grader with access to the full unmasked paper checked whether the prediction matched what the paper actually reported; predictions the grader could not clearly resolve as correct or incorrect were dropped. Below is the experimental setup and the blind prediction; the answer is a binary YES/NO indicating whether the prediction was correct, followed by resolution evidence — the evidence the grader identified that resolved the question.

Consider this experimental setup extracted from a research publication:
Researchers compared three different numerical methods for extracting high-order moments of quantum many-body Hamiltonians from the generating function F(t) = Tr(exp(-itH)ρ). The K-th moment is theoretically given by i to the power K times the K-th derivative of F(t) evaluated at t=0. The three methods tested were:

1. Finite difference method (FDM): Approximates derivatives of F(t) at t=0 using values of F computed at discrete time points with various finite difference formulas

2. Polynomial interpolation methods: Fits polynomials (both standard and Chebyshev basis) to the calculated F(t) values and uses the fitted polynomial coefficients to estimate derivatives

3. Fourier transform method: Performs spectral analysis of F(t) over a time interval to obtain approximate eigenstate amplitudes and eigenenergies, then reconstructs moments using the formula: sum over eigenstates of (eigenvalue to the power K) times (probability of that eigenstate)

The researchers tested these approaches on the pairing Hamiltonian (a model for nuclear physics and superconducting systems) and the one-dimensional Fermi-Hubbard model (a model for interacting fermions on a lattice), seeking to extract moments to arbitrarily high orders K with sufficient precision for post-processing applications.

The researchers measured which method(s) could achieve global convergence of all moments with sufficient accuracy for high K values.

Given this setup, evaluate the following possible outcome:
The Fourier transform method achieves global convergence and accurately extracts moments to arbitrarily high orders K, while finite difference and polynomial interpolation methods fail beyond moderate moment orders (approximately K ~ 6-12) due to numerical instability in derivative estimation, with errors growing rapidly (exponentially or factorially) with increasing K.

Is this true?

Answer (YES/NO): NO